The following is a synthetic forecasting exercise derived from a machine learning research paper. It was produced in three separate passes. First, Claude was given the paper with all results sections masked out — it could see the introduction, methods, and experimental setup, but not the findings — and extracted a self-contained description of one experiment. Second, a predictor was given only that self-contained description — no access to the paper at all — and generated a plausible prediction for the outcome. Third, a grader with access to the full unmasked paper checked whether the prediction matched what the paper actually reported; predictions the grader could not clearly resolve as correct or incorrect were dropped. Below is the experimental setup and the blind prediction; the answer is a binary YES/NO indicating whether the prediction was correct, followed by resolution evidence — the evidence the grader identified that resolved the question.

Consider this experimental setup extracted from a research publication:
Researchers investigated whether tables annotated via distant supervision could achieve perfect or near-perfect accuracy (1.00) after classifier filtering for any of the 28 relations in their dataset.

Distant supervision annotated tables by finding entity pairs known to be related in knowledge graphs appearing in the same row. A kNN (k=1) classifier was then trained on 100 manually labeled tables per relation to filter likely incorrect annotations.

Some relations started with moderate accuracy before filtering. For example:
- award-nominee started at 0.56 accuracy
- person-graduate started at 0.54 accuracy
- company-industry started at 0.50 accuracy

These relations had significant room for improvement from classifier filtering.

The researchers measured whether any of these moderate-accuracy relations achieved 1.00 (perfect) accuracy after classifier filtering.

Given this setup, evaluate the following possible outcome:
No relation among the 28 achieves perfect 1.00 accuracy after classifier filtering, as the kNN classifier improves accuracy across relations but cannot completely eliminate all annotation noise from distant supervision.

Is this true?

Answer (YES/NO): NO